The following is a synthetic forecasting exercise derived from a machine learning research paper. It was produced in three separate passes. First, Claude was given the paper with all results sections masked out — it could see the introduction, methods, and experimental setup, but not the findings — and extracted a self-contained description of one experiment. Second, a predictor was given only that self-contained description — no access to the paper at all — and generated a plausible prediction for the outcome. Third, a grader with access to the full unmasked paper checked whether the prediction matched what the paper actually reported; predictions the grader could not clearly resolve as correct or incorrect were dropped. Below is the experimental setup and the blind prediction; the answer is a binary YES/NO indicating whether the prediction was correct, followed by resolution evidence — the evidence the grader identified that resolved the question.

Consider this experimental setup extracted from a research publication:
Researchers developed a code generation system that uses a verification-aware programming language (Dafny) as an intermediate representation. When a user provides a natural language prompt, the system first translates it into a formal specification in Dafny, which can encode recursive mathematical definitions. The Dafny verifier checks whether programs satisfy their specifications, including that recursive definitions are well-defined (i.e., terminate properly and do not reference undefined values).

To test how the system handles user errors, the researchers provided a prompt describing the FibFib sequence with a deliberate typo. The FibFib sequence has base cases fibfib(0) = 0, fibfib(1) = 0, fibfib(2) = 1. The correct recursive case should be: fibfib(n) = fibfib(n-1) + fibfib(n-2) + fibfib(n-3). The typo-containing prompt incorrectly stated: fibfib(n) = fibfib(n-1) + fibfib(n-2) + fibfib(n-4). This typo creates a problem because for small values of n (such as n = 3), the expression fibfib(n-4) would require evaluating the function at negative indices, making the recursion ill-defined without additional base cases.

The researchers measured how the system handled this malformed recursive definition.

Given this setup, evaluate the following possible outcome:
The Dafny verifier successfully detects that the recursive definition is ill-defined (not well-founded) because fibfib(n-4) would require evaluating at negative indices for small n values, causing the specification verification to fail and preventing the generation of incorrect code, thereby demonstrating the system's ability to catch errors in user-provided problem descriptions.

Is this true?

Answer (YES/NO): NO